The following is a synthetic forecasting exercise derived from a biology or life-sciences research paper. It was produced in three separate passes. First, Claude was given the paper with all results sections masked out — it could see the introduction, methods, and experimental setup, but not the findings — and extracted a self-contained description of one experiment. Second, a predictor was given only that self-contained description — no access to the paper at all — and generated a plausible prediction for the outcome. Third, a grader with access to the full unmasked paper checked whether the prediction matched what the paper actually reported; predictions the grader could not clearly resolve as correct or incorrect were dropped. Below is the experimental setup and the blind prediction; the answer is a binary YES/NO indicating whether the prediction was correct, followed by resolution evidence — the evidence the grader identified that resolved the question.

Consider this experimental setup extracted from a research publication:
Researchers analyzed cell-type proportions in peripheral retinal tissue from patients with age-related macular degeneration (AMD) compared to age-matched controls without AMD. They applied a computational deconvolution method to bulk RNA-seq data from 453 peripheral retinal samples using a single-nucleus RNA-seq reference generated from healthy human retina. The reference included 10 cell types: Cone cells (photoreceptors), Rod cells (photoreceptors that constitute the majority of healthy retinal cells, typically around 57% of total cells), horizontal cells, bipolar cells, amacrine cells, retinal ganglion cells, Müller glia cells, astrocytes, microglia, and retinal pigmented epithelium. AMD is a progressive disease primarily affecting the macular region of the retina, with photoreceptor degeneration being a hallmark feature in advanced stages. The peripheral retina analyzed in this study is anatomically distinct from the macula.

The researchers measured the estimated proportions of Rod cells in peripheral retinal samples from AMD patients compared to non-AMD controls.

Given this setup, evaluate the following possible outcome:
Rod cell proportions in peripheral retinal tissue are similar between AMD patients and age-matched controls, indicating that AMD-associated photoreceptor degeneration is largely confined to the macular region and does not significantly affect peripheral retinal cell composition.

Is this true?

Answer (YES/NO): NO